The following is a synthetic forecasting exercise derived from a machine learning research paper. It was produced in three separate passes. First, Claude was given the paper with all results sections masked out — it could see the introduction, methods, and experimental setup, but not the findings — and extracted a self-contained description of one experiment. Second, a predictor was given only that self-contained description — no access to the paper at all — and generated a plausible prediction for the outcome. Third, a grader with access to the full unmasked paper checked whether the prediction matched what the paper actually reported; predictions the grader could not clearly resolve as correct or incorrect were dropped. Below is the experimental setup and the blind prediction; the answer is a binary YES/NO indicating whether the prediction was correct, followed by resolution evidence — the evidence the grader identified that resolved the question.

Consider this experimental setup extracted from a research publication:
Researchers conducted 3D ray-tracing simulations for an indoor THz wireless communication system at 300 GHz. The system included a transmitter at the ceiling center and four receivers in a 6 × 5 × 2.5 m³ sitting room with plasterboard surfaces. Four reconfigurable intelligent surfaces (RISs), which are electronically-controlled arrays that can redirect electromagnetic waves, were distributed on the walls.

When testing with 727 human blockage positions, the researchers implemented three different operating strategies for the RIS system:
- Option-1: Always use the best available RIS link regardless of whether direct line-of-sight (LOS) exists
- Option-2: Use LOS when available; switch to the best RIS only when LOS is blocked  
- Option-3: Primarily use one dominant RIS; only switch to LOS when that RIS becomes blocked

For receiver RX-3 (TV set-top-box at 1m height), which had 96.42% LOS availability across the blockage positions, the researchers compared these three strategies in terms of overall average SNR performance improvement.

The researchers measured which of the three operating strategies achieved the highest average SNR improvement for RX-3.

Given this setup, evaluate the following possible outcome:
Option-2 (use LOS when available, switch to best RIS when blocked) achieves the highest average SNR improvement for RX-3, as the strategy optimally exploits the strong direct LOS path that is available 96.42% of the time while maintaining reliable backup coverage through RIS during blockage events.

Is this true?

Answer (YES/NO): NO